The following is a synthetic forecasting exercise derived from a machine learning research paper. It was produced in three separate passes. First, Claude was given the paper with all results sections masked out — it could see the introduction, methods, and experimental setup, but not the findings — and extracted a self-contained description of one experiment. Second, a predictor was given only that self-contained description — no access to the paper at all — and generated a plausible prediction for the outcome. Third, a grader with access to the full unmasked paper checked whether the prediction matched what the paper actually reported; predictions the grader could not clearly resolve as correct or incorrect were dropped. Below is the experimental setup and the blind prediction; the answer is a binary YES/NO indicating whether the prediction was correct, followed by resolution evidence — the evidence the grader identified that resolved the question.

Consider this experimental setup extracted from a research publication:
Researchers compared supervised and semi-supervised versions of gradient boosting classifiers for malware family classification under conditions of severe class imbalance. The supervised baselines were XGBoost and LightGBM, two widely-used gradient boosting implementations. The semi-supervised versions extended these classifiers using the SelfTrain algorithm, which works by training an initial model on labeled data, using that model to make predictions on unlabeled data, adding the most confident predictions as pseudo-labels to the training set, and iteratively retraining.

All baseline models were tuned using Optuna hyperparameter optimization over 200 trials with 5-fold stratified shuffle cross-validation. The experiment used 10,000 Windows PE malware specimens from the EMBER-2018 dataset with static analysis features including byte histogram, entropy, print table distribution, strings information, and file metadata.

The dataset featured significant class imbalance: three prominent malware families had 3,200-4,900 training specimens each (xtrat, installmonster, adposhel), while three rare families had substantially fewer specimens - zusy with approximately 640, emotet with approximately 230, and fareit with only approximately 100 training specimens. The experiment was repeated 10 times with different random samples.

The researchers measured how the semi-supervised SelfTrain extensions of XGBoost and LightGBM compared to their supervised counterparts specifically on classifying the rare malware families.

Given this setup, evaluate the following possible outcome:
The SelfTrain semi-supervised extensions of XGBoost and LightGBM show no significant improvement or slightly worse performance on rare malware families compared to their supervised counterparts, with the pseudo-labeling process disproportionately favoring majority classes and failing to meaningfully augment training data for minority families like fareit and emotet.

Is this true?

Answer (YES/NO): YES